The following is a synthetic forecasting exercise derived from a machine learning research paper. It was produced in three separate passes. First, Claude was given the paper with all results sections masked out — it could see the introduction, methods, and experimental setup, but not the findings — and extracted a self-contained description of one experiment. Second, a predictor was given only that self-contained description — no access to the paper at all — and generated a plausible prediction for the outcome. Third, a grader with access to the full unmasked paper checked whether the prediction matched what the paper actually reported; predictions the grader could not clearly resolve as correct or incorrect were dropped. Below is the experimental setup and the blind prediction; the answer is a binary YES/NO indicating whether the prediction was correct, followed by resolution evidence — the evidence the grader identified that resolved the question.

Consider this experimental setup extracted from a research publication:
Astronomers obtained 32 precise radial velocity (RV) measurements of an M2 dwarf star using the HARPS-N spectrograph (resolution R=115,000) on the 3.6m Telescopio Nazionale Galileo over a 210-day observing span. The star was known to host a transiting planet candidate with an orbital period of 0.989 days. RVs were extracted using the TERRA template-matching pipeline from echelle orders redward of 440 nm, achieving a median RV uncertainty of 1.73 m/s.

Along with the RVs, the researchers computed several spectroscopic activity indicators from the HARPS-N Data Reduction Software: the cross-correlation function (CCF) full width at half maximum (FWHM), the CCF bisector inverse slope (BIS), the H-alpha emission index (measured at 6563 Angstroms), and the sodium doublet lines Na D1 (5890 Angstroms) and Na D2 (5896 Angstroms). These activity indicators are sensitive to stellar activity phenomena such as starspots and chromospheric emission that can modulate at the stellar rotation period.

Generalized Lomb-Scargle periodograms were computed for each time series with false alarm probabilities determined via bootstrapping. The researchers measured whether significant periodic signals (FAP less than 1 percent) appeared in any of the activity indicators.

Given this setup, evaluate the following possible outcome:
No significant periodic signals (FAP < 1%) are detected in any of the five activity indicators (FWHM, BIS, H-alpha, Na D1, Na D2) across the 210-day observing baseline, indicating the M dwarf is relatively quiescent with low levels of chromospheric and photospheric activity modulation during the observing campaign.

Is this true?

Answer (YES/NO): YES